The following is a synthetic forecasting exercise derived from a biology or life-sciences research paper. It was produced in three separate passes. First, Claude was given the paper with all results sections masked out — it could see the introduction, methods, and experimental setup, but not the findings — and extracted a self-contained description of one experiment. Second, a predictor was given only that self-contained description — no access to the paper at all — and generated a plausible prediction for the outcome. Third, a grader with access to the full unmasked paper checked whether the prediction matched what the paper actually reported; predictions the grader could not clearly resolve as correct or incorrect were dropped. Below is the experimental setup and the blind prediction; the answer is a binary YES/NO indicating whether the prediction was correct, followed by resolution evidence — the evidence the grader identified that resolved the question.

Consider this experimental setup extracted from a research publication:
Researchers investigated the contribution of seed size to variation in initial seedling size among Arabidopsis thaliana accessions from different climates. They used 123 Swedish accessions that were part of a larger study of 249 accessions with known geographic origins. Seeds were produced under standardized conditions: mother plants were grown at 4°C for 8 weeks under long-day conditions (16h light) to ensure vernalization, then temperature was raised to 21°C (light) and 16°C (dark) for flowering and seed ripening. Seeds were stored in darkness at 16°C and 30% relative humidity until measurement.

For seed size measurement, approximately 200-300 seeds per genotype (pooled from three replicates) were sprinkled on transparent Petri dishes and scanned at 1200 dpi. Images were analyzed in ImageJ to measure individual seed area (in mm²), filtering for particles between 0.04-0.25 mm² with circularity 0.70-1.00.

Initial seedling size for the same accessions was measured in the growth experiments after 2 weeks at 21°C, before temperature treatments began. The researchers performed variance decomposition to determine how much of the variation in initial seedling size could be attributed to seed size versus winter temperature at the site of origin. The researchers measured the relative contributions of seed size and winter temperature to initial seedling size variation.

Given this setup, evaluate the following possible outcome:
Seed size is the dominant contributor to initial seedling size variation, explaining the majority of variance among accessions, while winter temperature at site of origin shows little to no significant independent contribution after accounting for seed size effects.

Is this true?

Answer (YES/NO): NO